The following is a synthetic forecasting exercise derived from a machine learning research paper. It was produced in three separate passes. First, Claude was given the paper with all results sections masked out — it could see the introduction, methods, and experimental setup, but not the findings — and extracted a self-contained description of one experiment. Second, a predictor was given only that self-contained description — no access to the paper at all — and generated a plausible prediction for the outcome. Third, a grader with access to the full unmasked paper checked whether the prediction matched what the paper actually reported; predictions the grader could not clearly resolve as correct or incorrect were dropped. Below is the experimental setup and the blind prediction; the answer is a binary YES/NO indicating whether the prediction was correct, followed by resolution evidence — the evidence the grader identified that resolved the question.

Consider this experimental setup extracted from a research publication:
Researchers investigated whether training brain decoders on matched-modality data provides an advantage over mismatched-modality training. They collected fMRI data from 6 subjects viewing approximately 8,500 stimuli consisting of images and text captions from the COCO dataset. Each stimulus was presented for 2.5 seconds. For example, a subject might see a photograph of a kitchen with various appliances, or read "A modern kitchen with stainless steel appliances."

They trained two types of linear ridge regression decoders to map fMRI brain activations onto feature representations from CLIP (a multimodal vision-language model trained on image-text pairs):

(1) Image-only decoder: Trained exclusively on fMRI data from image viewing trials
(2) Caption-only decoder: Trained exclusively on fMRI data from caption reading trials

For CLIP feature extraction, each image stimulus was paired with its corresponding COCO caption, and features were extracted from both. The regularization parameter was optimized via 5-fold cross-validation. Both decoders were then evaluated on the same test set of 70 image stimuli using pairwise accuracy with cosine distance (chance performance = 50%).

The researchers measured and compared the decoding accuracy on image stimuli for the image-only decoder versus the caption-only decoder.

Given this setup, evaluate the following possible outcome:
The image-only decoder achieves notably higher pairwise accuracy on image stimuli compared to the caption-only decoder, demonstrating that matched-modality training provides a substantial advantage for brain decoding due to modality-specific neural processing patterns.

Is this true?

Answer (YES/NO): YES